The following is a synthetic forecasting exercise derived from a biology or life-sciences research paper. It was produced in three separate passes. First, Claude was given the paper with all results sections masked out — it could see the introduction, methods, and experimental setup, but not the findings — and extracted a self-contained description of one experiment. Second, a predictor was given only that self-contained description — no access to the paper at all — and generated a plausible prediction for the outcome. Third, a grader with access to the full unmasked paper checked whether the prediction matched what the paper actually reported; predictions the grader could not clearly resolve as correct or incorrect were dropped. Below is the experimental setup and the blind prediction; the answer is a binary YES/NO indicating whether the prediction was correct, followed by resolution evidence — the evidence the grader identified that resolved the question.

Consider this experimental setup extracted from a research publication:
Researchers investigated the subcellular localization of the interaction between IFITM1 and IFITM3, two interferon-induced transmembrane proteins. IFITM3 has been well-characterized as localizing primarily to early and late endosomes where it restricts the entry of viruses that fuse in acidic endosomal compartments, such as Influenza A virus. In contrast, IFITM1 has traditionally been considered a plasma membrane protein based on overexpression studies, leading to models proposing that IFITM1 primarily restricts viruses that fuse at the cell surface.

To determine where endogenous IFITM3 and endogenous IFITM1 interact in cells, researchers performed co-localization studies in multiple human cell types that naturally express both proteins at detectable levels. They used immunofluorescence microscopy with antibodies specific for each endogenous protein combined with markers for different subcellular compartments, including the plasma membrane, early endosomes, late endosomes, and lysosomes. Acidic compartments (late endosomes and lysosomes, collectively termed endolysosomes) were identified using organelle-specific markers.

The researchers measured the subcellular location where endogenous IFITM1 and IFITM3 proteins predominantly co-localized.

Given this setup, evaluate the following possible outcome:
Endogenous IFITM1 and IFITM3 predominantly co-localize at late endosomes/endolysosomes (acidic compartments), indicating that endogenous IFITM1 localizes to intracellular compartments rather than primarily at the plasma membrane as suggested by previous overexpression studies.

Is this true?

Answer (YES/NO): NO